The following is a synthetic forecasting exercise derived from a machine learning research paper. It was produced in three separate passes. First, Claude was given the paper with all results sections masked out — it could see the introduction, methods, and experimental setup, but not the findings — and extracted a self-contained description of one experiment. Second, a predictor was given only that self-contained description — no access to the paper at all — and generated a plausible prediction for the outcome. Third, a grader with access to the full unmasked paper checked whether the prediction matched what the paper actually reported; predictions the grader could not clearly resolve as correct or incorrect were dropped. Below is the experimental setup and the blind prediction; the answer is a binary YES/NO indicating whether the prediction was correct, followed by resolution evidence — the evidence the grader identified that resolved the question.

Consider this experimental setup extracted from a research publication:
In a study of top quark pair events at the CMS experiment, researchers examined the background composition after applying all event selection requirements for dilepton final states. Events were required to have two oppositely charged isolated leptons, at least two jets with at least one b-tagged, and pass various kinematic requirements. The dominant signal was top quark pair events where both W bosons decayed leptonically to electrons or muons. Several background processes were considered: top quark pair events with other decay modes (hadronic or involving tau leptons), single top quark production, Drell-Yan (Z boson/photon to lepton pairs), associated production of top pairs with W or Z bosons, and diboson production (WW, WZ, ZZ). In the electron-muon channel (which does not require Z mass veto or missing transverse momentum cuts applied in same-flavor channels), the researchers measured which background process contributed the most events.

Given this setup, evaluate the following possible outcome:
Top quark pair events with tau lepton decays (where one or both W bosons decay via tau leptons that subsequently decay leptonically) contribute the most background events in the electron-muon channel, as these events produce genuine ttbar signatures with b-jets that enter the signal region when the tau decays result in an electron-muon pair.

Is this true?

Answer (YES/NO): NO